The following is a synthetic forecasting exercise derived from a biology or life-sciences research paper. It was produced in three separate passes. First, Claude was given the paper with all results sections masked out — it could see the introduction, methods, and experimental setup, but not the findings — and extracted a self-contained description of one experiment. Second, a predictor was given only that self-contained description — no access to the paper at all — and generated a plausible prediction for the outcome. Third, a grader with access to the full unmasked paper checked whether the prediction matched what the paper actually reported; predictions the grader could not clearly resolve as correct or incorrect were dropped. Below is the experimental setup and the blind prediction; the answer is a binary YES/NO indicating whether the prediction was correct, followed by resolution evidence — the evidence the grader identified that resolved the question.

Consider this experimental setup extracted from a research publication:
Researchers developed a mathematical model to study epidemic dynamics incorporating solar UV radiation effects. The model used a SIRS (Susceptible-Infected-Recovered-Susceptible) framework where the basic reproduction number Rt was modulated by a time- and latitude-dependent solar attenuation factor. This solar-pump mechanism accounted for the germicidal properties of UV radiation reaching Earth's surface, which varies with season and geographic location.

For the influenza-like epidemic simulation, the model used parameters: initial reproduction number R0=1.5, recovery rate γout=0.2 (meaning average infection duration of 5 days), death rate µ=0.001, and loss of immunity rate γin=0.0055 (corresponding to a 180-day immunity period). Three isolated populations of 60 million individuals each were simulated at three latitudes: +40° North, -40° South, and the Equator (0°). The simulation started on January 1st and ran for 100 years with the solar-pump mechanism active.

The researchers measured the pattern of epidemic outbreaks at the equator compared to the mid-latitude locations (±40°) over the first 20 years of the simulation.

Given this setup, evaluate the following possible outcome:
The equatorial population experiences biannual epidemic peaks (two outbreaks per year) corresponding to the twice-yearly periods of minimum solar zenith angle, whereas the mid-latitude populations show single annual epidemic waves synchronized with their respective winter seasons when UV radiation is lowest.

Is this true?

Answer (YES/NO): NO